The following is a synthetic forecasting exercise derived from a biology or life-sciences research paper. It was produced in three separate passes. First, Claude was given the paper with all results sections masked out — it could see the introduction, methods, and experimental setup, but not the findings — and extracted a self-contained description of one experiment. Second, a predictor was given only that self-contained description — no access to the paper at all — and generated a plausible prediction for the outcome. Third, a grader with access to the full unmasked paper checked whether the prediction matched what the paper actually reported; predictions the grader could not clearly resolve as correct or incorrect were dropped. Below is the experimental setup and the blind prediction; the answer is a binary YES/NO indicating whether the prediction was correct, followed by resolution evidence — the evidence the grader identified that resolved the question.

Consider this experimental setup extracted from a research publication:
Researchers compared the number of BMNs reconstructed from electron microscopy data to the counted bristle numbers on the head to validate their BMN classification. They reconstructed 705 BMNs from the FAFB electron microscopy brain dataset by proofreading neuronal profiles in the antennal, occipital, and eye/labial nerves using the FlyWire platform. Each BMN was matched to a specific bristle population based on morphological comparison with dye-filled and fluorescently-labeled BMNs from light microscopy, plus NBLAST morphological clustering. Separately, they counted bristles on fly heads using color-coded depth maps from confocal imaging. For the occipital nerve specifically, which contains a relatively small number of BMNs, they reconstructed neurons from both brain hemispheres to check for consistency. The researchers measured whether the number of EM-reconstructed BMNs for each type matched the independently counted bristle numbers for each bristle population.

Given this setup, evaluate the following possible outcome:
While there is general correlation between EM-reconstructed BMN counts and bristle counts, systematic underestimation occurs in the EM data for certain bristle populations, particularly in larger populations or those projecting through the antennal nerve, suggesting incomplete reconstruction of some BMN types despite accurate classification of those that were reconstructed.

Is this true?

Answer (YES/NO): NO